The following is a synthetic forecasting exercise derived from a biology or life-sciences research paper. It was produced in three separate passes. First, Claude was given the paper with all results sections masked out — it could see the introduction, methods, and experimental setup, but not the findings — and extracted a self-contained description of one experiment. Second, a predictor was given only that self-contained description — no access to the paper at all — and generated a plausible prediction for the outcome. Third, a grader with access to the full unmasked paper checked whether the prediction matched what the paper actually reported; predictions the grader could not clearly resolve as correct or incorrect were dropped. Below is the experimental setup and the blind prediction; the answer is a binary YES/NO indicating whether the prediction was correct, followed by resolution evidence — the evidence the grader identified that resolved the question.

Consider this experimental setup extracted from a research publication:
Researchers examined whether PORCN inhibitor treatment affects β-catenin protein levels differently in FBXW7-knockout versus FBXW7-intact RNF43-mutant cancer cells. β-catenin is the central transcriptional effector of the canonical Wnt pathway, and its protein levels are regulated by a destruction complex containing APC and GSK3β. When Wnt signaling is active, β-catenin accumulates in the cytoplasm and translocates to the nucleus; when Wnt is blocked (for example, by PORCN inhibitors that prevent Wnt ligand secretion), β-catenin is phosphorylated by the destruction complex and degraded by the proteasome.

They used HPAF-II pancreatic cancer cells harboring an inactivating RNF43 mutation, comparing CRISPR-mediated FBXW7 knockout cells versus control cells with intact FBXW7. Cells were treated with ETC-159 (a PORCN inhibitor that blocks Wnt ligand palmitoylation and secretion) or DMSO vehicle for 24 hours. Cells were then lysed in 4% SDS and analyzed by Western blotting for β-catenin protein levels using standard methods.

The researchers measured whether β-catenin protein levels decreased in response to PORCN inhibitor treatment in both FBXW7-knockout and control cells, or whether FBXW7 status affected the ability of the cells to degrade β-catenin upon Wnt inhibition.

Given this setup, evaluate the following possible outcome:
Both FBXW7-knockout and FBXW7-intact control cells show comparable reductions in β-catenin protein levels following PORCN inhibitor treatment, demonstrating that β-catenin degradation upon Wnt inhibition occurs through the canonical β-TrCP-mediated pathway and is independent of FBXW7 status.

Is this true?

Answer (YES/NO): YES